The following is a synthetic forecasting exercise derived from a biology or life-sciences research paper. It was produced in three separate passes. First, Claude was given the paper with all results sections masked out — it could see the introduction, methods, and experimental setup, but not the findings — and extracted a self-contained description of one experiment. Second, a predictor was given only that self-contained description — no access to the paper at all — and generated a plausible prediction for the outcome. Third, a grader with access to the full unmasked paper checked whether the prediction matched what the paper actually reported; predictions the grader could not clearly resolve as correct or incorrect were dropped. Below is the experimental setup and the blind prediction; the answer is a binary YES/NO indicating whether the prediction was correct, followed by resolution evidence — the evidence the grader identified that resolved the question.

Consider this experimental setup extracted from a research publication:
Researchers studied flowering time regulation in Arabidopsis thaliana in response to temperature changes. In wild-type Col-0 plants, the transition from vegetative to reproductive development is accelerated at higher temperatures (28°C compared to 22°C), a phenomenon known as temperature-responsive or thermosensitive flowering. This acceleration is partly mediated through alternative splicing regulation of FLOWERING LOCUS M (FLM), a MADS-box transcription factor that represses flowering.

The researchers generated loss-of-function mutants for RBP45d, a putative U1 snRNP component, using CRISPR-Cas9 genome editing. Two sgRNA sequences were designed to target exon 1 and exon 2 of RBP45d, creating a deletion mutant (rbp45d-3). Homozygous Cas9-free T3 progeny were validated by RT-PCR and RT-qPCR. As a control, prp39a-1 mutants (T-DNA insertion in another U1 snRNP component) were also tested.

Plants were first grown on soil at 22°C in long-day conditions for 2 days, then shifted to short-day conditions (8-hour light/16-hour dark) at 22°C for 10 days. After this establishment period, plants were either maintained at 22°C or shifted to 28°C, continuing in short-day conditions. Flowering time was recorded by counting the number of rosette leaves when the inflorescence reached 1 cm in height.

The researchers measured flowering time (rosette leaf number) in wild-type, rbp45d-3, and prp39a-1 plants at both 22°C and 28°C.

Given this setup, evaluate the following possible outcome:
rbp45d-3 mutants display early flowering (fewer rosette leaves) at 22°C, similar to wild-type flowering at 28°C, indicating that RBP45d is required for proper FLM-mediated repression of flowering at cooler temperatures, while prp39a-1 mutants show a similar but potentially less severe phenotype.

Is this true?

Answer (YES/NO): NO